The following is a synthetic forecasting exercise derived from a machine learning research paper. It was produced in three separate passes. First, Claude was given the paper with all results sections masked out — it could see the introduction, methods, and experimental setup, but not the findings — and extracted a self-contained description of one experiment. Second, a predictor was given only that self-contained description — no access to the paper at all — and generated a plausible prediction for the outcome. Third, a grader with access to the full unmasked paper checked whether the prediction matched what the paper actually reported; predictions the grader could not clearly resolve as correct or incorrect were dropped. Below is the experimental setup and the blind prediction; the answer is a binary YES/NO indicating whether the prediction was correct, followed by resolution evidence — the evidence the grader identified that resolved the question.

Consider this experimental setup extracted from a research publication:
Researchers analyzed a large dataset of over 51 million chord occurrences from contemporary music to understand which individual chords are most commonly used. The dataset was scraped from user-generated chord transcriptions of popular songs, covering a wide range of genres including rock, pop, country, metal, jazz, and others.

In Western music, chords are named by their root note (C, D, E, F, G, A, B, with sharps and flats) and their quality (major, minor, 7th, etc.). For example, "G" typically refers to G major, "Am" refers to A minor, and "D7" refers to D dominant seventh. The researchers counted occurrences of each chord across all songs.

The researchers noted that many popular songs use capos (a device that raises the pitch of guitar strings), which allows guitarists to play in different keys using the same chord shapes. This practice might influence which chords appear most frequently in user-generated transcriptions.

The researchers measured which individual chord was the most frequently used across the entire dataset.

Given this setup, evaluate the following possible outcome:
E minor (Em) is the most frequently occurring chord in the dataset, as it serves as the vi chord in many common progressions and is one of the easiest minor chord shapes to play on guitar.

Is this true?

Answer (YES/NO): NO